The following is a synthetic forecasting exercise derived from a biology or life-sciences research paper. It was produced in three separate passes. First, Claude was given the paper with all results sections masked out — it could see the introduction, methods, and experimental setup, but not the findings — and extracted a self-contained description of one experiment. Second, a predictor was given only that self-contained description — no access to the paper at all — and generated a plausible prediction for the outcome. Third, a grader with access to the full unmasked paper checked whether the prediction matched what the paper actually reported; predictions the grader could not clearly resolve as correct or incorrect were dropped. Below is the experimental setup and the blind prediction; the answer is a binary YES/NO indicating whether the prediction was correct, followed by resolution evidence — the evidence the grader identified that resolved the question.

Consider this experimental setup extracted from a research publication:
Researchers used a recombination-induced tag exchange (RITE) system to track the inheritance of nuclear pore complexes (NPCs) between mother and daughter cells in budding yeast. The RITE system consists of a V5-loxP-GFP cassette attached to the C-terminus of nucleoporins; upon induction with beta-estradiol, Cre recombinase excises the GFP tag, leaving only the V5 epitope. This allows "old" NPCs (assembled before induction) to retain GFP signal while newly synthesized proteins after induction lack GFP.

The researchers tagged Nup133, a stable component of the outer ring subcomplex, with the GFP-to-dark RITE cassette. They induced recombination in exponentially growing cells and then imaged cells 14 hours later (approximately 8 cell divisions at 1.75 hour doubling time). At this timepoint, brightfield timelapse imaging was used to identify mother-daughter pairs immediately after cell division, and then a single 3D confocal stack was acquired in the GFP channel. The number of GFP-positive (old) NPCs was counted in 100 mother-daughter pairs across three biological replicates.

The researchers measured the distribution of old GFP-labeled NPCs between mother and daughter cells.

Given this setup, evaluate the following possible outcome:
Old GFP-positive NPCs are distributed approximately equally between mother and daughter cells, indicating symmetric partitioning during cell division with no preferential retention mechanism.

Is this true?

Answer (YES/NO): YES